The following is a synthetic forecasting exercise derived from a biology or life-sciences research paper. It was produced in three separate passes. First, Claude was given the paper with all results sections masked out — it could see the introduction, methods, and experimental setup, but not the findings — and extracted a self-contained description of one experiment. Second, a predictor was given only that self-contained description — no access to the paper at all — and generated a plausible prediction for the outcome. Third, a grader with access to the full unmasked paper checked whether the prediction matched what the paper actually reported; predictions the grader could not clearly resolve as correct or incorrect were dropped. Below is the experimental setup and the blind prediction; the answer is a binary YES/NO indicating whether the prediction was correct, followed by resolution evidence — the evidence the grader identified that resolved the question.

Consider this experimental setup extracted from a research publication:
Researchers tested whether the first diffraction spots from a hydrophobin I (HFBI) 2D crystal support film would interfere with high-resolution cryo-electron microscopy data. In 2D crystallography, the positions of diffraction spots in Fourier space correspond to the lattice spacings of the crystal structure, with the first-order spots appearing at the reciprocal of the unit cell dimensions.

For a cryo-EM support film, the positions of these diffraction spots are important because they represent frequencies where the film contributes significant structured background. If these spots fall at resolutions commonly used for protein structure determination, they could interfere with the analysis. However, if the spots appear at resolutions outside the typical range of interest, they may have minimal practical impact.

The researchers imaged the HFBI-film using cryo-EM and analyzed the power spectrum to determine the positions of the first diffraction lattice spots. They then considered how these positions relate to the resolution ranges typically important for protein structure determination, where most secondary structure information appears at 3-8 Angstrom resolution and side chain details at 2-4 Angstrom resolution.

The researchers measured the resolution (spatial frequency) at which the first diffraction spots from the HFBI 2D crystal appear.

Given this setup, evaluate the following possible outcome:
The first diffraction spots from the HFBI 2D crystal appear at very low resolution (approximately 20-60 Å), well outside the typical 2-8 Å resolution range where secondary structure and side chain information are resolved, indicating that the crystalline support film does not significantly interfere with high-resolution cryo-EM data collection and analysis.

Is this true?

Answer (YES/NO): YES